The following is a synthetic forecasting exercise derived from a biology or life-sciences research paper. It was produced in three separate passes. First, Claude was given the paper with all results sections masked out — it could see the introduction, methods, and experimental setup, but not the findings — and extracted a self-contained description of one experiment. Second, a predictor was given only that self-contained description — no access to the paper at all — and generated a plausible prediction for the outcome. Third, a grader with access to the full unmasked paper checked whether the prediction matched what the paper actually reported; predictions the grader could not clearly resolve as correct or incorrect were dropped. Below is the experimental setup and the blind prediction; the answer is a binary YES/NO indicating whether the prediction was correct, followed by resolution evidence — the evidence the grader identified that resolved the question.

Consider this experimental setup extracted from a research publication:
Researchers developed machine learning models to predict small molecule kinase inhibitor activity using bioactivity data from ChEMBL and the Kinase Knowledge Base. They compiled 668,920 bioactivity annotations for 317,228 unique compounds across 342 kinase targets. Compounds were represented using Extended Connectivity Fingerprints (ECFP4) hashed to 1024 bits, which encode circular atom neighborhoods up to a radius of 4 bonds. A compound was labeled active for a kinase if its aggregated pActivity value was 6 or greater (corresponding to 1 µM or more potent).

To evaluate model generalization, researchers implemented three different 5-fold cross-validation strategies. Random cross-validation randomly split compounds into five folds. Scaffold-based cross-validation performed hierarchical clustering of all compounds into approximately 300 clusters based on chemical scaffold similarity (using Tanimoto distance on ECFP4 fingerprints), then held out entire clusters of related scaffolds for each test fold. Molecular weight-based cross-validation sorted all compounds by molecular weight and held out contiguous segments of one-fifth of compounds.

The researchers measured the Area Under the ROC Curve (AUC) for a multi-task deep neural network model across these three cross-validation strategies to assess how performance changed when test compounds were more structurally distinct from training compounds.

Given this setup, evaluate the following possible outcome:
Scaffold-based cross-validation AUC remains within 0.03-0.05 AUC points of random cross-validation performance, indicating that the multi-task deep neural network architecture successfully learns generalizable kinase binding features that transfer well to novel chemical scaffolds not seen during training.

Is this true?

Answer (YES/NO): NO